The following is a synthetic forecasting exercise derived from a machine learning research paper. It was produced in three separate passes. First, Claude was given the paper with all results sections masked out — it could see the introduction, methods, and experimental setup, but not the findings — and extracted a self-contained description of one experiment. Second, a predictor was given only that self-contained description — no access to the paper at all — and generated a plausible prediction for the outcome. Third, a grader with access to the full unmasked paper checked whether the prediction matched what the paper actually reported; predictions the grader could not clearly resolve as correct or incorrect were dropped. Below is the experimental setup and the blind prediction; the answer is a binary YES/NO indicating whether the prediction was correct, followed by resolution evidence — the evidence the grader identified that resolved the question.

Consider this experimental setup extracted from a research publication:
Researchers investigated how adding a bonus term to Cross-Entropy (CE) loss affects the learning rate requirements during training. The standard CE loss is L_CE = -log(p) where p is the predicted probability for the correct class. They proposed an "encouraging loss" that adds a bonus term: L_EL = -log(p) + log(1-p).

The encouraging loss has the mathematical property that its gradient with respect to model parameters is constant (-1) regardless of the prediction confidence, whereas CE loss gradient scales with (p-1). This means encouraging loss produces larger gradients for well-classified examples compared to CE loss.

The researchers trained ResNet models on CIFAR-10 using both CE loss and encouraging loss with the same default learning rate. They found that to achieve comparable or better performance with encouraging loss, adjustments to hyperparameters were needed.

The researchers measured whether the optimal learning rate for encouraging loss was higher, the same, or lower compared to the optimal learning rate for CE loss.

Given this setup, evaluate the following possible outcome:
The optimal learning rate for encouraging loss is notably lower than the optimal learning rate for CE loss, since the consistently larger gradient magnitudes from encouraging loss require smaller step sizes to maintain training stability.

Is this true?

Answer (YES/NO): YES